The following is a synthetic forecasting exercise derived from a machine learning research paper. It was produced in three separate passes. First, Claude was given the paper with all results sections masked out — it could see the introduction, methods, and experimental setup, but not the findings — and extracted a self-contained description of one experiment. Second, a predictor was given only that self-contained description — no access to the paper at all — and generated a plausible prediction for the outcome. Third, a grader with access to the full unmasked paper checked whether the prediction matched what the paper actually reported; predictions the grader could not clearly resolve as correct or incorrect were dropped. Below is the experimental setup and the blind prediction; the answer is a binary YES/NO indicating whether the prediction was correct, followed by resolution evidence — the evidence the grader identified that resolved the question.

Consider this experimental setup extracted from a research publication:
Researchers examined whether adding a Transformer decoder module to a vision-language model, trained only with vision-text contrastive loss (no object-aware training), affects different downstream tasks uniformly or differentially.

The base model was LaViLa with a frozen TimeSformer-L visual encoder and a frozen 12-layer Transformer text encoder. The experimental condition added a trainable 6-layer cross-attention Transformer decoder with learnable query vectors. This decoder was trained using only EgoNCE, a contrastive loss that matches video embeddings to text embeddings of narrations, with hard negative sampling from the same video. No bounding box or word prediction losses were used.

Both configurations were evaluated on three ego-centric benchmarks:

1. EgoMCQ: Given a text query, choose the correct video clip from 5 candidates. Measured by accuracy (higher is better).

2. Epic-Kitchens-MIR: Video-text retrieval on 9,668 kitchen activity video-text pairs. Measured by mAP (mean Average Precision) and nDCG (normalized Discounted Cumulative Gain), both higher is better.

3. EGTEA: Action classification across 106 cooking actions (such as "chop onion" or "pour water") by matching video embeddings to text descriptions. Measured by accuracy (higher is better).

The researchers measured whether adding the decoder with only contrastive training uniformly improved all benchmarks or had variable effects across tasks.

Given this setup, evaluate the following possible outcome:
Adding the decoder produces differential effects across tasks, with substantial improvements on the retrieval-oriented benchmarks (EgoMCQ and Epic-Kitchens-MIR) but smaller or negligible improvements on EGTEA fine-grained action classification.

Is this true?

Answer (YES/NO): NO